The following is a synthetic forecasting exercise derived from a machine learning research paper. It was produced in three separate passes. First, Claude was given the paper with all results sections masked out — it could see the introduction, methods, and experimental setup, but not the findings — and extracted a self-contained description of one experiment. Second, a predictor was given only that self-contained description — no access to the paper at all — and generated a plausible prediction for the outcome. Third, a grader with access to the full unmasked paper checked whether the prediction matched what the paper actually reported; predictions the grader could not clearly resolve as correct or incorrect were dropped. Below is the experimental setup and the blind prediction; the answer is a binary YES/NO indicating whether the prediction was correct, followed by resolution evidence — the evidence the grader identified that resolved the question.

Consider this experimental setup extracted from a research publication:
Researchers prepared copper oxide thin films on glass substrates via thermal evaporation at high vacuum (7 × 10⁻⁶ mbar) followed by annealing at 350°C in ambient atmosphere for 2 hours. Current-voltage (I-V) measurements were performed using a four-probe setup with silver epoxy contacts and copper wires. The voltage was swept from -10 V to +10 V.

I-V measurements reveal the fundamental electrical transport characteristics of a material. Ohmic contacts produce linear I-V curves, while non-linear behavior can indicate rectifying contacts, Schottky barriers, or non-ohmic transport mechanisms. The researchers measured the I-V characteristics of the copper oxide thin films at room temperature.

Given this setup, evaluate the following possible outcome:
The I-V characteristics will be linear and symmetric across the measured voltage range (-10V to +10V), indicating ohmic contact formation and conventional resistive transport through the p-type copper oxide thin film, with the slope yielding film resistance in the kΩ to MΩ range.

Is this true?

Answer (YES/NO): YES